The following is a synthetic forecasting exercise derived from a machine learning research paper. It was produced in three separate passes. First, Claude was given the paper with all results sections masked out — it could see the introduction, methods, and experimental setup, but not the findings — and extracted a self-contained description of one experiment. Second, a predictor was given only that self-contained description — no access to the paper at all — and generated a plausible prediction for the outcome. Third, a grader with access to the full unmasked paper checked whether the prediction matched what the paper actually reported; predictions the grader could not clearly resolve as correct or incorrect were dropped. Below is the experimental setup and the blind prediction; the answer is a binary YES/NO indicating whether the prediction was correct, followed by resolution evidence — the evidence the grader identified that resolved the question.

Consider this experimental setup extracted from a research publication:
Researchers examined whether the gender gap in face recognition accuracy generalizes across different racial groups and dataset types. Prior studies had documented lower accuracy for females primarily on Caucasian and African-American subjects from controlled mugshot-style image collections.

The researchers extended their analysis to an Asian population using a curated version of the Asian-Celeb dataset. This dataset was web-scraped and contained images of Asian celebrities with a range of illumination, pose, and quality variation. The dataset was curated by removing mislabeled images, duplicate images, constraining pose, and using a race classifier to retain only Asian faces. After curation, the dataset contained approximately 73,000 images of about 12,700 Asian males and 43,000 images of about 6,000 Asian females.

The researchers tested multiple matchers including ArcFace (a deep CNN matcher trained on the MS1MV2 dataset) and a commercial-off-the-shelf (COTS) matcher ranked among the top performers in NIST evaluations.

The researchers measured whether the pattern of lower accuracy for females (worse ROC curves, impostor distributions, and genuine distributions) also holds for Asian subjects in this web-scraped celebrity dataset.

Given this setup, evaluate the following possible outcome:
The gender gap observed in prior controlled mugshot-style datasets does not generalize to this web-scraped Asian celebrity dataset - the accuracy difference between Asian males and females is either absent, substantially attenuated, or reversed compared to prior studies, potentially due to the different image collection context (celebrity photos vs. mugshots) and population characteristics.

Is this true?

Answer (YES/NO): NO